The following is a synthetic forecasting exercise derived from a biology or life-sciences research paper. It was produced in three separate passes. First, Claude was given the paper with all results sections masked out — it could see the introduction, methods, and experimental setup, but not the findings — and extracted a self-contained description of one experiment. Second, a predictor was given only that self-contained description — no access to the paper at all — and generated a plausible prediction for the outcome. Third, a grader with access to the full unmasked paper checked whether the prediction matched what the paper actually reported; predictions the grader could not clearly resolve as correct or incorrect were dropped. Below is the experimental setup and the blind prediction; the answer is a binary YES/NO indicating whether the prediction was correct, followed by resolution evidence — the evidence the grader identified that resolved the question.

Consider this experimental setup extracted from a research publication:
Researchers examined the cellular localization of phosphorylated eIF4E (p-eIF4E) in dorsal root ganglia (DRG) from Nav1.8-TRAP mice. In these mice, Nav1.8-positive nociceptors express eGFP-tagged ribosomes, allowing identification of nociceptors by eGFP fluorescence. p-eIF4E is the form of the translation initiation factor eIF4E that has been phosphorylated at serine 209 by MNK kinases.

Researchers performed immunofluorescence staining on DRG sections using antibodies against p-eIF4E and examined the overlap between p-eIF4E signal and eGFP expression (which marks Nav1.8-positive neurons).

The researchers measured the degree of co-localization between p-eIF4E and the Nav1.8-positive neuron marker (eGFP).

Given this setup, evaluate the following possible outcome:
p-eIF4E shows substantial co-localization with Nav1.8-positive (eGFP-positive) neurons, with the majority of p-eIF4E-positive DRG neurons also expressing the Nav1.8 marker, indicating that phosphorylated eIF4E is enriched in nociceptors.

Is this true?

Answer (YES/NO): NO